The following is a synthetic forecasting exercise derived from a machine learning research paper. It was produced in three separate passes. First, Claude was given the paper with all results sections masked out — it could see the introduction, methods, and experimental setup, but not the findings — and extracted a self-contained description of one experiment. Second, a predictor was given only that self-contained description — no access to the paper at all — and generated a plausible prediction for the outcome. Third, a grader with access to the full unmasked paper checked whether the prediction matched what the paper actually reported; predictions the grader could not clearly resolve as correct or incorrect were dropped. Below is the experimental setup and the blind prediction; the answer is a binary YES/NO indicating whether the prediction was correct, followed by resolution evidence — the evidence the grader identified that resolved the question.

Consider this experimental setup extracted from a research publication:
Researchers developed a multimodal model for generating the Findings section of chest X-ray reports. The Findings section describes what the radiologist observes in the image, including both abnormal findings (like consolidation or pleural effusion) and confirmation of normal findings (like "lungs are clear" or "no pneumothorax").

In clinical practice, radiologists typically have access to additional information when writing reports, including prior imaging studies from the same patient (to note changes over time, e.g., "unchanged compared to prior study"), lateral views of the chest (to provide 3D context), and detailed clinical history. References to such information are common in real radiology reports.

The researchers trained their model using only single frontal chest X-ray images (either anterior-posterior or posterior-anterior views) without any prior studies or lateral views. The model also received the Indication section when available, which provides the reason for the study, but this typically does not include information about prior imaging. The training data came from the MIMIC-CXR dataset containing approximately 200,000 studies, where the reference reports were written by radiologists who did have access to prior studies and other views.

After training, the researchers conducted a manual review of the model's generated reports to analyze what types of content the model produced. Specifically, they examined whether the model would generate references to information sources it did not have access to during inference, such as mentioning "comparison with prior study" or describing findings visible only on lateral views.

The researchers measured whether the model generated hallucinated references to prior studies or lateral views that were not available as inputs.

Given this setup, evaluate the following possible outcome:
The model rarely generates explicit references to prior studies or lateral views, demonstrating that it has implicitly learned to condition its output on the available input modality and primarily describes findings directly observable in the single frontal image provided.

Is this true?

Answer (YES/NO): NO